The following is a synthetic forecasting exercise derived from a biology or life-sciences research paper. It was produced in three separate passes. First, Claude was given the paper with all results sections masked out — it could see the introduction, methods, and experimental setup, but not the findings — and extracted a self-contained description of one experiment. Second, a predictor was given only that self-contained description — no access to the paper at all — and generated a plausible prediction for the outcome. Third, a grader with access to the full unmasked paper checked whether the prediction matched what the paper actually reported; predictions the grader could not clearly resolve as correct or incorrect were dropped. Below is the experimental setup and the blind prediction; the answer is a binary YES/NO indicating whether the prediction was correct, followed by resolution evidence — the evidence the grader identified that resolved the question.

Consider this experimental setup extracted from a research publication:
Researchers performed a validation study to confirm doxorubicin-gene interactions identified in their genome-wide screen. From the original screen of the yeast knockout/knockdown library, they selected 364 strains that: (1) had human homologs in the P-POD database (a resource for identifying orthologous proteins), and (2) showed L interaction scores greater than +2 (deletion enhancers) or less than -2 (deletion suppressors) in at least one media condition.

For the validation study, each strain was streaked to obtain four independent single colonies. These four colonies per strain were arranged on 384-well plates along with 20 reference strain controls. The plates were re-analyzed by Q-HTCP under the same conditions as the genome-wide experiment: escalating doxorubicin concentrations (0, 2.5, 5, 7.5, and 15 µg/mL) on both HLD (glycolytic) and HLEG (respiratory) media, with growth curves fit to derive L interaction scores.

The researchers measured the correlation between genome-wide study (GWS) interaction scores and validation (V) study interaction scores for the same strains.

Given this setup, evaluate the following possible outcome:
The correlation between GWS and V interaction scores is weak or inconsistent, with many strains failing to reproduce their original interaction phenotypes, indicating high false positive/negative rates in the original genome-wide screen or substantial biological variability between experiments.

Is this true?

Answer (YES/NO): NO